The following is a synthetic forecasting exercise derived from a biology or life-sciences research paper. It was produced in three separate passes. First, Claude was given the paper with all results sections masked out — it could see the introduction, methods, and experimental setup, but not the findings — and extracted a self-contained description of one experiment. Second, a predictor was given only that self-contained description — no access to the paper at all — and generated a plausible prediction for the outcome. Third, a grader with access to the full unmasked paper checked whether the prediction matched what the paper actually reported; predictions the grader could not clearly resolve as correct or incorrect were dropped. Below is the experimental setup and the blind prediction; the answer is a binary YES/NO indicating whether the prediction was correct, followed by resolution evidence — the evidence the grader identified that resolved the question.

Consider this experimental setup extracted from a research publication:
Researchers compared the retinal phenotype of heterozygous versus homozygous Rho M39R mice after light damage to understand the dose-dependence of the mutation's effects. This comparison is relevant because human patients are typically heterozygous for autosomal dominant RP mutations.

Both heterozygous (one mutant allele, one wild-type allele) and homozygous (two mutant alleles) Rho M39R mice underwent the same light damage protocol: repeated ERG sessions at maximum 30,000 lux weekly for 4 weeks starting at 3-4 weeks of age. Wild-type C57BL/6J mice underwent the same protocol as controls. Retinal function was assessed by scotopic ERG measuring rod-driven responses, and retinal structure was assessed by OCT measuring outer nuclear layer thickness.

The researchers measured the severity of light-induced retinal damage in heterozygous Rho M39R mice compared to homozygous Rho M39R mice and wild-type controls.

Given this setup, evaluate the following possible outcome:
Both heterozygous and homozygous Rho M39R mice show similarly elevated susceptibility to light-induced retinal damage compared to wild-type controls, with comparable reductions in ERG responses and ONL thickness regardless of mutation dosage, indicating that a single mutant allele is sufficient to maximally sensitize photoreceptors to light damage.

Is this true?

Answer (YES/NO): NO